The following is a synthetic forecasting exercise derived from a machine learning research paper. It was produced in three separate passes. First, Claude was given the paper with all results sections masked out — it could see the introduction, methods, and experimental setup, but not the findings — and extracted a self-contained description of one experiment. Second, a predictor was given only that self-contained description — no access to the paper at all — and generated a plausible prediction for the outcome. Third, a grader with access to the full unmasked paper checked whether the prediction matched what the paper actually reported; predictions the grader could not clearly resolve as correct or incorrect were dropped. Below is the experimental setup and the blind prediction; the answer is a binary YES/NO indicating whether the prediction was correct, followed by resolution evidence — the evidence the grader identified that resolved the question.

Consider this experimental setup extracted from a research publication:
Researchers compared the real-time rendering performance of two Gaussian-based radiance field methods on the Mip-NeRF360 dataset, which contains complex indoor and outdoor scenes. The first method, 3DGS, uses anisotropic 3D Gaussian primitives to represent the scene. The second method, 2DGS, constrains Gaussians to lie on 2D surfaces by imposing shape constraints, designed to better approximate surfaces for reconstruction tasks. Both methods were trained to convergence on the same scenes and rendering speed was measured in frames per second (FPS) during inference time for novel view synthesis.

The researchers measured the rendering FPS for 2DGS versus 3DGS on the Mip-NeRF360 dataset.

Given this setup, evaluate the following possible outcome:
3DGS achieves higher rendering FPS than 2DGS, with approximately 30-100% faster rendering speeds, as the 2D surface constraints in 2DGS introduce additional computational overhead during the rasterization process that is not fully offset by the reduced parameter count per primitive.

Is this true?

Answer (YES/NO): NO